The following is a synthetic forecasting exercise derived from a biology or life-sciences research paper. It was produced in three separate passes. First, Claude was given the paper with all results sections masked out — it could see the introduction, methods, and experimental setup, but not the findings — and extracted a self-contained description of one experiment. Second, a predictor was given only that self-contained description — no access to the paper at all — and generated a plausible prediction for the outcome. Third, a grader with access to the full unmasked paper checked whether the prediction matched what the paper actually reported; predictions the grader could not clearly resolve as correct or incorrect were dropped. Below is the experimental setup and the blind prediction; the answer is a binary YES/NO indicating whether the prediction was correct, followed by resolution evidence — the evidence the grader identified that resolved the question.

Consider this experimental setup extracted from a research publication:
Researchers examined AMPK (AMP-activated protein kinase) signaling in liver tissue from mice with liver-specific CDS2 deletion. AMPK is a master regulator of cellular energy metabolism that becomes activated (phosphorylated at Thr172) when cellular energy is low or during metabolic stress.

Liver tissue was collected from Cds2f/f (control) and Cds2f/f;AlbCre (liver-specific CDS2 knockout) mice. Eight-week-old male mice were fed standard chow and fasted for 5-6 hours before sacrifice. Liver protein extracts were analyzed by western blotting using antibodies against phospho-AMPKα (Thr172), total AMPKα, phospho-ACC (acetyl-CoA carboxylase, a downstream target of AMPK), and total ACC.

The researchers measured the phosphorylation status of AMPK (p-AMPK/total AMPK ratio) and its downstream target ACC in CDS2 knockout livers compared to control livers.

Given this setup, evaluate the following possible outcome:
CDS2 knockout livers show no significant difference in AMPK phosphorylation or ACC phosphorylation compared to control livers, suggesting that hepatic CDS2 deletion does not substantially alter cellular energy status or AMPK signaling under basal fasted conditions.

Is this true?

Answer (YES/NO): NO